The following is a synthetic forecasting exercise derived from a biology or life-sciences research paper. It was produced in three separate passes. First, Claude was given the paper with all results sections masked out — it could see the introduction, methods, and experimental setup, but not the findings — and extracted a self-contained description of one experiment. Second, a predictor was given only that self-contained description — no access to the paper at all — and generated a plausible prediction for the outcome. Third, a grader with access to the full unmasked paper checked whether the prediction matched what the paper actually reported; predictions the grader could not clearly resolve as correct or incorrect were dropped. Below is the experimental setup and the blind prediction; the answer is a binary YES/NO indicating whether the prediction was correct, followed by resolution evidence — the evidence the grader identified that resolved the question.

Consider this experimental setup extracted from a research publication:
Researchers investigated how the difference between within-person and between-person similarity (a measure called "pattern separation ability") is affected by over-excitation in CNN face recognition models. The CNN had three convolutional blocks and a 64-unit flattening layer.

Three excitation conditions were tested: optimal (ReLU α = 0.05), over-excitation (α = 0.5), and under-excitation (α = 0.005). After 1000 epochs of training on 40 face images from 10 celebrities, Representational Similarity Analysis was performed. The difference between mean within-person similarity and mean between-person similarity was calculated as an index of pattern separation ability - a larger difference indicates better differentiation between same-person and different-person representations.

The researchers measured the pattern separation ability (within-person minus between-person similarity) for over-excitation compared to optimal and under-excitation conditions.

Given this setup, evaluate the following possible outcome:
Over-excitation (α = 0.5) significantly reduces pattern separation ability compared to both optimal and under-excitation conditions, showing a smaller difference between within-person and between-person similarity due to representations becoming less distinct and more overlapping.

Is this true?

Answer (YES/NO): YES